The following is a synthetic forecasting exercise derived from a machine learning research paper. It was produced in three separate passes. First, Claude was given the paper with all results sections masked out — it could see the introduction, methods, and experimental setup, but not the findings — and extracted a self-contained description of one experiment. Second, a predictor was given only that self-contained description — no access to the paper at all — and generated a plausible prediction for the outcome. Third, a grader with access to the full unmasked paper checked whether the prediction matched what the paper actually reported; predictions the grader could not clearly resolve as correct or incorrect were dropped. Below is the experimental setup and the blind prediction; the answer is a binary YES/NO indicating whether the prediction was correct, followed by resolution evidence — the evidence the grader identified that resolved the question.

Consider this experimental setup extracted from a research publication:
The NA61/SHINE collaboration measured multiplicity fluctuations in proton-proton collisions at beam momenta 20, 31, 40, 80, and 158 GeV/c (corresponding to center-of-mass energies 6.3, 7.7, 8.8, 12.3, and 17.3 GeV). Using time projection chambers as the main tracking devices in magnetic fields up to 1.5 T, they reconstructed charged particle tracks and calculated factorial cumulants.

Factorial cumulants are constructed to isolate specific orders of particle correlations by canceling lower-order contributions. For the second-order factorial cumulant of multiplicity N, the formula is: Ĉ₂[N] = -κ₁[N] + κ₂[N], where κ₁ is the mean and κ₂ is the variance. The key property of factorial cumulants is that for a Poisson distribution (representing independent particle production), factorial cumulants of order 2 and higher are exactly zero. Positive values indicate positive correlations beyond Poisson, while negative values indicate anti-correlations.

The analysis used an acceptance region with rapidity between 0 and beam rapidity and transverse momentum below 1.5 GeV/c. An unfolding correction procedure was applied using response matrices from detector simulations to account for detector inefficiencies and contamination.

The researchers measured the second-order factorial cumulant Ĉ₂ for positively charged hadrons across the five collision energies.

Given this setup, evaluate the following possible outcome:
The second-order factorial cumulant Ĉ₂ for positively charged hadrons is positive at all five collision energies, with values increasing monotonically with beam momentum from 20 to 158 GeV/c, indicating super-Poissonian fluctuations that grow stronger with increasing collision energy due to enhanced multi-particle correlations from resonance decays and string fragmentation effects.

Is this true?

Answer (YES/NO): NO